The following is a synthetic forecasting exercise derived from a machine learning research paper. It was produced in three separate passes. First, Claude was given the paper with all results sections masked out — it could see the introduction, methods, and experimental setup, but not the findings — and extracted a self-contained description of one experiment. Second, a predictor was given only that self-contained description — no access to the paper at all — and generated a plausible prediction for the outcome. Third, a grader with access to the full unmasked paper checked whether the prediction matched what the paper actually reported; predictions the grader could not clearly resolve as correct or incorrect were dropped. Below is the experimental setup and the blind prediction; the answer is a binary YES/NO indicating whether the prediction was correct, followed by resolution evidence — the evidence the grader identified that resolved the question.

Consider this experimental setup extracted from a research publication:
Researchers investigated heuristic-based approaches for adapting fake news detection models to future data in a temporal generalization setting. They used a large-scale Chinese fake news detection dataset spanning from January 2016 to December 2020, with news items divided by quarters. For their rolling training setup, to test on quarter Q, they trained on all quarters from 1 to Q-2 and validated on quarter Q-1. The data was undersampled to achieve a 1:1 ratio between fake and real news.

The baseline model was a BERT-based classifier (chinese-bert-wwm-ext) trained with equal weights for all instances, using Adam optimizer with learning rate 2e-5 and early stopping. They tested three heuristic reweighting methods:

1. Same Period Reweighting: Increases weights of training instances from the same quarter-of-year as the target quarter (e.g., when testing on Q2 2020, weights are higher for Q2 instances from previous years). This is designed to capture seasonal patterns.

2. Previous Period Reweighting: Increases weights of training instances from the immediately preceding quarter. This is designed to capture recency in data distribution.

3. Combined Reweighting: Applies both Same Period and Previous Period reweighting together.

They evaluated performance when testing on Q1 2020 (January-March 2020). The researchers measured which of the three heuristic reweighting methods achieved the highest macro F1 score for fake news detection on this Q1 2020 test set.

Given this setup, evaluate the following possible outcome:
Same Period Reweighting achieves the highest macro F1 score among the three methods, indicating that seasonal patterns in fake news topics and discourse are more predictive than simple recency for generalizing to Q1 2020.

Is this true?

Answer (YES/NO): NO